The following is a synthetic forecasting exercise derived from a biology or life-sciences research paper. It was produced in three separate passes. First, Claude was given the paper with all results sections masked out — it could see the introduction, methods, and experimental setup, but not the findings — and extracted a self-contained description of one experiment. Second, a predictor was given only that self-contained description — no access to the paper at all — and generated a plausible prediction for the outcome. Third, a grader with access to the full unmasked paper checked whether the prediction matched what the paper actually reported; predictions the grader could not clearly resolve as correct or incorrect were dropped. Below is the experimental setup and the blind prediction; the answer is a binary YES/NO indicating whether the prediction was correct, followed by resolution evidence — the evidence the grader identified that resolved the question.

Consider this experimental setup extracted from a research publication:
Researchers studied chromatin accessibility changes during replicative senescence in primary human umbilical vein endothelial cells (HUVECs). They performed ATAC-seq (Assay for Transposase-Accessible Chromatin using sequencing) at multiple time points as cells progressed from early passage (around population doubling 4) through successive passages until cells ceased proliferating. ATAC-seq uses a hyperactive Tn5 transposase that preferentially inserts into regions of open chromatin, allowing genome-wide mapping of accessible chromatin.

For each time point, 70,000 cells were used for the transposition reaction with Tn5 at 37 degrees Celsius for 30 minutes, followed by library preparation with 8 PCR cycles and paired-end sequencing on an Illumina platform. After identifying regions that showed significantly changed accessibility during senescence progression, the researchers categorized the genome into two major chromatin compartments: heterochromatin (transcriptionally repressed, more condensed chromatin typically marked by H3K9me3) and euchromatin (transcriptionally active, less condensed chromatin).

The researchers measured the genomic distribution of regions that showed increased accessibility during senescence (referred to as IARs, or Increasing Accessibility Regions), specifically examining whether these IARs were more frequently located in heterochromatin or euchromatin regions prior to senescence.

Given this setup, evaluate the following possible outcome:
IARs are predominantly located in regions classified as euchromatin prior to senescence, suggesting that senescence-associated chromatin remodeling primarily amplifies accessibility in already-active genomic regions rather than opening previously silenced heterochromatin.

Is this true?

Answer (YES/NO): NO